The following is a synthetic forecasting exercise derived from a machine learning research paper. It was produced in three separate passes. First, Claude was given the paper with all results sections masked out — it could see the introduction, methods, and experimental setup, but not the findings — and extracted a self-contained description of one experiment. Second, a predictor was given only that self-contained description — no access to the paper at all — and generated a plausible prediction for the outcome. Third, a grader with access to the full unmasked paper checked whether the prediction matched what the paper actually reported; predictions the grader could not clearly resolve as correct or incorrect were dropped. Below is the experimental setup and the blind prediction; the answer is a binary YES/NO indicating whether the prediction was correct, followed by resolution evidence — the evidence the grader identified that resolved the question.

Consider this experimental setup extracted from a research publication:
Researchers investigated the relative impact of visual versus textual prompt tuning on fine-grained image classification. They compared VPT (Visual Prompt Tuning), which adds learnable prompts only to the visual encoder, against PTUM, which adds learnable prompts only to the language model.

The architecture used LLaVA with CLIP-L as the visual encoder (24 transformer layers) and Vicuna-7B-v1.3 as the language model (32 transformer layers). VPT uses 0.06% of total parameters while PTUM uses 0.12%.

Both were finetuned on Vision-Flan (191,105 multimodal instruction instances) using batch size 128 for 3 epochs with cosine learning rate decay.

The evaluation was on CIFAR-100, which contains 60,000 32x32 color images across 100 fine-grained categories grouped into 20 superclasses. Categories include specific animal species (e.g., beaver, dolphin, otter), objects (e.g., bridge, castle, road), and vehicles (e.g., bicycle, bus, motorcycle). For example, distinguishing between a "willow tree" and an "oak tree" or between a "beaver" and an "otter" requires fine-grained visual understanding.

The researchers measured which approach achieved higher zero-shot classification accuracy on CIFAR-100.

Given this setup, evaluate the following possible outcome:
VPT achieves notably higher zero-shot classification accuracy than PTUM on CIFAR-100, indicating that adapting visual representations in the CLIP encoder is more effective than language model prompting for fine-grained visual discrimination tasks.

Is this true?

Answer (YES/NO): NO